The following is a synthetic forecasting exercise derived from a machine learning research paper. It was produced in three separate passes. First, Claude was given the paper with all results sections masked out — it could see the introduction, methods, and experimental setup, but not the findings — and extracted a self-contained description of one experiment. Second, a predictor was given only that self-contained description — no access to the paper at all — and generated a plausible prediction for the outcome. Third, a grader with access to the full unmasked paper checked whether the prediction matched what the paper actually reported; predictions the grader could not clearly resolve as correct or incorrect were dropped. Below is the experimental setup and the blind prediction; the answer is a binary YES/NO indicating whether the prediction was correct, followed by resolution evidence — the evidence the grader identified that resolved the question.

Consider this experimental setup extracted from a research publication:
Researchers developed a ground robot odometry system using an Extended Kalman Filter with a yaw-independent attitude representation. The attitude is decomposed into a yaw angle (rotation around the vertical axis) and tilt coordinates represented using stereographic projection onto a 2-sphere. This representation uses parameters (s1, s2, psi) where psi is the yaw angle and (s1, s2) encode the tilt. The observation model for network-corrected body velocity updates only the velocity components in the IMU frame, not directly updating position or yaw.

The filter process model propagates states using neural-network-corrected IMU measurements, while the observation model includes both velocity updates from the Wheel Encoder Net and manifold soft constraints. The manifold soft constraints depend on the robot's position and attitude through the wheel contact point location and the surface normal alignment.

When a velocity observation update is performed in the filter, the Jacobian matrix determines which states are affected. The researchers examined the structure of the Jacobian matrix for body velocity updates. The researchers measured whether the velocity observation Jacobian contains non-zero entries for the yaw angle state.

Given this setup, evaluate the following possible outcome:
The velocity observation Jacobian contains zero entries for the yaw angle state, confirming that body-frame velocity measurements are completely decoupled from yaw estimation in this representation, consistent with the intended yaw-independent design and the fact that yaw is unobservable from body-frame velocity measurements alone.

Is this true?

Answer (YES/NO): YES